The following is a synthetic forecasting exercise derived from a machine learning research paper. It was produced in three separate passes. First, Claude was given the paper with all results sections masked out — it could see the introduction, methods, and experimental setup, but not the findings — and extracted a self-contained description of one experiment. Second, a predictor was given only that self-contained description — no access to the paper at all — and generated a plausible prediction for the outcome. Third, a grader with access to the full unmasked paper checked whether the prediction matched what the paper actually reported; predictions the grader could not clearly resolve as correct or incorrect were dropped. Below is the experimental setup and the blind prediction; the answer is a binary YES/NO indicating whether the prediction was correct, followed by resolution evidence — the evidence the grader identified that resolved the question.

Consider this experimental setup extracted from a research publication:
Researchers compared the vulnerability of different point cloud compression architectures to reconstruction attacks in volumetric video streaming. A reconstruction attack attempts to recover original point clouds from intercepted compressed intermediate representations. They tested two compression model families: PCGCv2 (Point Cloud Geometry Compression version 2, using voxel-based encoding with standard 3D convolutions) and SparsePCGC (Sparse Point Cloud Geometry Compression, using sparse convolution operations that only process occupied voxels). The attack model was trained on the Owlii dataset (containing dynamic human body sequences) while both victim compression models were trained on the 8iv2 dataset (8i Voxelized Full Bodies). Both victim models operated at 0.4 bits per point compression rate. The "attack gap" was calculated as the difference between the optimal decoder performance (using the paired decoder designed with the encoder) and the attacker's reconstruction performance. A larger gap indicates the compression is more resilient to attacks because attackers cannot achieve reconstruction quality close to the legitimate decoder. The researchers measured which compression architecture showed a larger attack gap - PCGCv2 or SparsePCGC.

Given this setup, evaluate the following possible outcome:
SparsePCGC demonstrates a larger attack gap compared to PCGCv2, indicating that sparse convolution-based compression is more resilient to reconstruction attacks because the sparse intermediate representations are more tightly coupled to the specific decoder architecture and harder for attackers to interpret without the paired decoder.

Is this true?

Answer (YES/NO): YES